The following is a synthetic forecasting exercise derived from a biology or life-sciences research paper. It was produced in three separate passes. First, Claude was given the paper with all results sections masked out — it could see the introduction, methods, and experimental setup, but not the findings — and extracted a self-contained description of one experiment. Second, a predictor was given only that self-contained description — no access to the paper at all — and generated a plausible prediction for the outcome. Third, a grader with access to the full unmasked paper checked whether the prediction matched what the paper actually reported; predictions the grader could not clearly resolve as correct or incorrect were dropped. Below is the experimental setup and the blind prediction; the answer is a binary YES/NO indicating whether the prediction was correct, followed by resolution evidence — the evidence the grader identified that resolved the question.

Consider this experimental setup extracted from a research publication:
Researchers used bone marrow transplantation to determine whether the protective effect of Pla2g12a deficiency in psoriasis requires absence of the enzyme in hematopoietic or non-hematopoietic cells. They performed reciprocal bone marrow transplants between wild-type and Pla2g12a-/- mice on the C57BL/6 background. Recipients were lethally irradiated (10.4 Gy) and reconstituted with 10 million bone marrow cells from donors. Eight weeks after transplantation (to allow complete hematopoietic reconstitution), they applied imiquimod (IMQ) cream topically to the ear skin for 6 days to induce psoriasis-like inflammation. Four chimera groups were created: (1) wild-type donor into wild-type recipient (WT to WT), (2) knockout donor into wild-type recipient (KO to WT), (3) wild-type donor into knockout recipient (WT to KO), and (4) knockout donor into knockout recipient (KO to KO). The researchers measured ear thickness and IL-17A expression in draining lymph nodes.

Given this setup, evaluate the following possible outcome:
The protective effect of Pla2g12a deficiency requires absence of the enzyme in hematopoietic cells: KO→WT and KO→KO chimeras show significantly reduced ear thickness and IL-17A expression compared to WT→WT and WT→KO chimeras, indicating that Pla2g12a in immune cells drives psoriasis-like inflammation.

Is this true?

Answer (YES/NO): YES